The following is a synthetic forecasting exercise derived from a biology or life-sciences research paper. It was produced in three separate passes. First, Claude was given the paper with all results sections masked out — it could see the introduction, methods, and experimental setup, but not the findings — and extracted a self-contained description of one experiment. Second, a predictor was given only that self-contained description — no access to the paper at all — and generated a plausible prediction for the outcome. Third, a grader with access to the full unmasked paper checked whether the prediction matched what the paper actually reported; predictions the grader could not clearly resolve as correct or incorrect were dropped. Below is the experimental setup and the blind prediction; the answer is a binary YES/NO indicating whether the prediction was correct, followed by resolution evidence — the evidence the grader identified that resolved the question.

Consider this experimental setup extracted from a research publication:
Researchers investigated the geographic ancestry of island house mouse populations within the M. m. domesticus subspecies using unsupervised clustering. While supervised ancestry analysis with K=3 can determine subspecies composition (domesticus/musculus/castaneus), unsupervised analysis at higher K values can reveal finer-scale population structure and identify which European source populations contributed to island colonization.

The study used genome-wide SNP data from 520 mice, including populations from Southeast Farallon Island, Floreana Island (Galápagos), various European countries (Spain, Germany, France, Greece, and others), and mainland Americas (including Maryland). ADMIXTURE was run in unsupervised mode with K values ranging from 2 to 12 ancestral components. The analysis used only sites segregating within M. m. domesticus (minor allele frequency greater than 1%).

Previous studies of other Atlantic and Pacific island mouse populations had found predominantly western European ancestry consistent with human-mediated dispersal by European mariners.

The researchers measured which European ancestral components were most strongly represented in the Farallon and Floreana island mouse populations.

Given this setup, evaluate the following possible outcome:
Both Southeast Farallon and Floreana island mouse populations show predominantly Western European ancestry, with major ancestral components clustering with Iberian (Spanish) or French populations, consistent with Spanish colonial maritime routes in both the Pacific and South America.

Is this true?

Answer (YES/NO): NO